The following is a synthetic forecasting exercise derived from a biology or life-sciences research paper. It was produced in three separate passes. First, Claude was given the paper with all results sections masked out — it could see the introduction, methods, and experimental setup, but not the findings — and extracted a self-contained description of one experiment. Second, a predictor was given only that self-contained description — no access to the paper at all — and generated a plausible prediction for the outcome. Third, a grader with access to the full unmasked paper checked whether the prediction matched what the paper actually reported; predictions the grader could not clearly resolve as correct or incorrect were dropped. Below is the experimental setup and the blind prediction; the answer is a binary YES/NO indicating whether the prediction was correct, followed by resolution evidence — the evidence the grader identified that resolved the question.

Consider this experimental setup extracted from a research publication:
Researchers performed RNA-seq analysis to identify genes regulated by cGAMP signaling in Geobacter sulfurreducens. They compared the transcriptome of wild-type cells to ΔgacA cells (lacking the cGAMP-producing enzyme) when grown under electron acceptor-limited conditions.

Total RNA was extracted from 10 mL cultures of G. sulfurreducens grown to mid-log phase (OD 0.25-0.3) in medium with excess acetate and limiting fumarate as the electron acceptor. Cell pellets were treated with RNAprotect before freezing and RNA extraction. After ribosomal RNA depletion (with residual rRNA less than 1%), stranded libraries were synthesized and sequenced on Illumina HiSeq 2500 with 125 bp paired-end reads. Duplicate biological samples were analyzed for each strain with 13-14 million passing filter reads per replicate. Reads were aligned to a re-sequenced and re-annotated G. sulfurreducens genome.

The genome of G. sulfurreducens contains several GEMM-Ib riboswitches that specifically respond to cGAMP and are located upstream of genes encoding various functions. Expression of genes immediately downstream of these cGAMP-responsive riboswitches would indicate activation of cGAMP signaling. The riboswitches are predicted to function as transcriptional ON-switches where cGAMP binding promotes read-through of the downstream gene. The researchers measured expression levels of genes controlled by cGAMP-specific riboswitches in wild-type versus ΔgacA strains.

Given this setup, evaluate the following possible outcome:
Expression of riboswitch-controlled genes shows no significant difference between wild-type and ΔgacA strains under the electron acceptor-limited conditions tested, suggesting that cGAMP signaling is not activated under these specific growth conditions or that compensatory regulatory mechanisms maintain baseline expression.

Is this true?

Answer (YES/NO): NO